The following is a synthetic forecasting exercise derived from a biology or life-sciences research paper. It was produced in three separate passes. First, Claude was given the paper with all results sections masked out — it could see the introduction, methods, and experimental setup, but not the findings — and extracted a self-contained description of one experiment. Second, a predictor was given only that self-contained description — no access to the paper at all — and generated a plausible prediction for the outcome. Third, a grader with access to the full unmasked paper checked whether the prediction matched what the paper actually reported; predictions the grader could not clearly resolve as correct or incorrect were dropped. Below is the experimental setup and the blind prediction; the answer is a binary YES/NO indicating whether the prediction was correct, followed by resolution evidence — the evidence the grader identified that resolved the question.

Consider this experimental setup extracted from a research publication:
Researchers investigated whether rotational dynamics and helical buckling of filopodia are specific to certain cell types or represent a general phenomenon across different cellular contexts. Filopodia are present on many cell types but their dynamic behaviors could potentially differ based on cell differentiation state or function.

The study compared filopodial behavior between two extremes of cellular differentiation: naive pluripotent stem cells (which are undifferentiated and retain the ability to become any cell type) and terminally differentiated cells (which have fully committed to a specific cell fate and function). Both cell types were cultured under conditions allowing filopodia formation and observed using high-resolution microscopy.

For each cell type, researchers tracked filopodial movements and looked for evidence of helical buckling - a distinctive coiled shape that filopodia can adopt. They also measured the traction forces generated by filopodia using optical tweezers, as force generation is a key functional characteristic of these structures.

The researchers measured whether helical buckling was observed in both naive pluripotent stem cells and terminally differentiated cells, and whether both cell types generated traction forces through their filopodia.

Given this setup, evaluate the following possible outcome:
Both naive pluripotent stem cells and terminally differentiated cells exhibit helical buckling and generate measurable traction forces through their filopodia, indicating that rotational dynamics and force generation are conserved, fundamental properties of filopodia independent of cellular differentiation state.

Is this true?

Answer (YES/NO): NO